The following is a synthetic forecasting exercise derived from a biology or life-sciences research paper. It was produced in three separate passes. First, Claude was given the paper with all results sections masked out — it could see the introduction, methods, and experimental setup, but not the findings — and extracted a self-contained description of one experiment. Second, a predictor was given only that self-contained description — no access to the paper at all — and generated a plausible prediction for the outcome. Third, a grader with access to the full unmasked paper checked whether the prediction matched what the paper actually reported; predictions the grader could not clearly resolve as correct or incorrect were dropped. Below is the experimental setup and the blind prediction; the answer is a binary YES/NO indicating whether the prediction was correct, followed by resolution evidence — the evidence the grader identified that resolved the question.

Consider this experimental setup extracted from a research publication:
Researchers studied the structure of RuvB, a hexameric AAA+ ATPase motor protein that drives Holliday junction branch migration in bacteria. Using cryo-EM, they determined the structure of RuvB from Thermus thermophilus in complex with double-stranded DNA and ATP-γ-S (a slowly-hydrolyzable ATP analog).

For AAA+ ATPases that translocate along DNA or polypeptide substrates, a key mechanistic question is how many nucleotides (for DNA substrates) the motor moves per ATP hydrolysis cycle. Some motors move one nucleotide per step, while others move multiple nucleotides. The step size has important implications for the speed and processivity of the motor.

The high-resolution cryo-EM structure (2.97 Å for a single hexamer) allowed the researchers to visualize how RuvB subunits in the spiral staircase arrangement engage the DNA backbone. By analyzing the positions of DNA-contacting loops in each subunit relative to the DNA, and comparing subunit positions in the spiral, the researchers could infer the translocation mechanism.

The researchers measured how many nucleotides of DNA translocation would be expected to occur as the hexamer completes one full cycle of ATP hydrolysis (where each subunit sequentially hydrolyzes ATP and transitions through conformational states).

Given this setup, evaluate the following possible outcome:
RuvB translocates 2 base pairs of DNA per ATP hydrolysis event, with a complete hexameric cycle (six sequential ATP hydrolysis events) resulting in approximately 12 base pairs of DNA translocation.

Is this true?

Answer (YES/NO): YES